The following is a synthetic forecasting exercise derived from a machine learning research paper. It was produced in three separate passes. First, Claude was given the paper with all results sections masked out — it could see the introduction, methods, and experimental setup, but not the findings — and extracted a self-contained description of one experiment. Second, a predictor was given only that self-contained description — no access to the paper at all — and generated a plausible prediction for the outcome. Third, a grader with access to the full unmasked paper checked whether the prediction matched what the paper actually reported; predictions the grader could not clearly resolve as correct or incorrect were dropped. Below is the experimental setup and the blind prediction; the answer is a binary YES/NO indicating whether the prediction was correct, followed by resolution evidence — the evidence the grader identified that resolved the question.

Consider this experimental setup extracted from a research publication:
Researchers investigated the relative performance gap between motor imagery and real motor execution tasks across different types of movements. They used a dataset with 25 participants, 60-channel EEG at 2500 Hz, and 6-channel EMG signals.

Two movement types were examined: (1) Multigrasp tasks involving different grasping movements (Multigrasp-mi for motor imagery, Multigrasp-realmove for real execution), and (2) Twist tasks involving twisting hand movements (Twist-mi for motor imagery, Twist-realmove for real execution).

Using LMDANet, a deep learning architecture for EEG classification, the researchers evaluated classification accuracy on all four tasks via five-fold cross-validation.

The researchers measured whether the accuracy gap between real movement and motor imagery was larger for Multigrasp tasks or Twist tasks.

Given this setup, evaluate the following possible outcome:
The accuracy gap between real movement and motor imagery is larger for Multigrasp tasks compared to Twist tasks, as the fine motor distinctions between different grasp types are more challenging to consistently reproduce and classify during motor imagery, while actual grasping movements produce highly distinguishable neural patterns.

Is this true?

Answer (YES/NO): NO